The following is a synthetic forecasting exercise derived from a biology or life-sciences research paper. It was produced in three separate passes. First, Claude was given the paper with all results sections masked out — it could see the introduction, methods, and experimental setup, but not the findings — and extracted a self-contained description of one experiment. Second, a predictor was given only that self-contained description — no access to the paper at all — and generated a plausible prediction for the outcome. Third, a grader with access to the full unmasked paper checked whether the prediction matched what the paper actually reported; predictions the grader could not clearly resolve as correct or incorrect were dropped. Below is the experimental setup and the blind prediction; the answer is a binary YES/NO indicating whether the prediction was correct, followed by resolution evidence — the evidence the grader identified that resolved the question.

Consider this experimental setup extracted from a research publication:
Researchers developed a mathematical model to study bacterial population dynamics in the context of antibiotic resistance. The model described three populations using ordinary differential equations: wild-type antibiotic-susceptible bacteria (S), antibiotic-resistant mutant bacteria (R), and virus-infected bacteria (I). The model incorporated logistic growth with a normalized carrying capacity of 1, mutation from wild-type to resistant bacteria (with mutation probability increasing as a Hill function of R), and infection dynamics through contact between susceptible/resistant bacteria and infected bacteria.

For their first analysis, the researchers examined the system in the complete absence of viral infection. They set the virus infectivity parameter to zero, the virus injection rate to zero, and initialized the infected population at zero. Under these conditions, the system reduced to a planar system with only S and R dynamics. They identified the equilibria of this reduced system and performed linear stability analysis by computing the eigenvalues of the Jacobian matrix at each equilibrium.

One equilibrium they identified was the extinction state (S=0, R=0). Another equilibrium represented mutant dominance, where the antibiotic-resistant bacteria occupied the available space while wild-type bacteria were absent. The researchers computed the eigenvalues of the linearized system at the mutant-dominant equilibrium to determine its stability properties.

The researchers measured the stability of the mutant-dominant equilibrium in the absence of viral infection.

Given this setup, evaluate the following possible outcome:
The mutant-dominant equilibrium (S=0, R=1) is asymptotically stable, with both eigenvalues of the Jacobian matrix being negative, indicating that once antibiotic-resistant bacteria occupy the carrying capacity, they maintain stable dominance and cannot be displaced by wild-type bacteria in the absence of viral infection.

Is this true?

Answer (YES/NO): YES